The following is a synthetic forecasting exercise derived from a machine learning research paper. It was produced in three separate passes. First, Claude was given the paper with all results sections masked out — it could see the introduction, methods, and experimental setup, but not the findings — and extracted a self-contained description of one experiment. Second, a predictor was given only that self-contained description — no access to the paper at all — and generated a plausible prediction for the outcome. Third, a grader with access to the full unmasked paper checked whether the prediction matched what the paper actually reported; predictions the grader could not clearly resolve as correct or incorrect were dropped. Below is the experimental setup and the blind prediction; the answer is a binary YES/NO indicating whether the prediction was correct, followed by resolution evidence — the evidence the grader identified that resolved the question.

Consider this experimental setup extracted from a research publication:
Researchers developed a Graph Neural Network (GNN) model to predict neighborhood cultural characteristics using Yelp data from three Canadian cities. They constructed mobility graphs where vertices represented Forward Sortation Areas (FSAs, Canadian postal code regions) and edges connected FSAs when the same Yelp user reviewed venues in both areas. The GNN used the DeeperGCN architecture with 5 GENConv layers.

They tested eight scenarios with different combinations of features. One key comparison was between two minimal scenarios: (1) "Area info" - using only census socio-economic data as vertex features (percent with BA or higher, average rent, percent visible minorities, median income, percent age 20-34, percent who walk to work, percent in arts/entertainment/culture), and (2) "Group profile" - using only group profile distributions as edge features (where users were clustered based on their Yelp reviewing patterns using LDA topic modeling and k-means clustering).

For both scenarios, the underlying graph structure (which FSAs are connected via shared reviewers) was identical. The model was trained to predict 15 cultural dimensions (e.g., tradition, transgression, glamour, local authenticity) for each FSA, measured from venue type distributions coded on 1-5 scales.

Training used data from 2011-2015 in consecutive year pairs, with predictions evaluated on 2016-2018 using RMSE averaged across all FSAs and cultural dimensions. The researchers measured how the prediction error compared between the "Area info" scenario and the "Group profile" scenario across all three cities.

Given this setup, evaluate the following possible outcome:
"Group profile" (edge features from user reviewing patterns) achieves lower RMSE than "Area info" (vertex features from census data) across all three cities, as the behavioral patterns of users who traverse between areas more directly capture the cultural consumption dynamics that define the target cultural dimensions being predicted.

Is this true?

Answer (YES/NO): NO